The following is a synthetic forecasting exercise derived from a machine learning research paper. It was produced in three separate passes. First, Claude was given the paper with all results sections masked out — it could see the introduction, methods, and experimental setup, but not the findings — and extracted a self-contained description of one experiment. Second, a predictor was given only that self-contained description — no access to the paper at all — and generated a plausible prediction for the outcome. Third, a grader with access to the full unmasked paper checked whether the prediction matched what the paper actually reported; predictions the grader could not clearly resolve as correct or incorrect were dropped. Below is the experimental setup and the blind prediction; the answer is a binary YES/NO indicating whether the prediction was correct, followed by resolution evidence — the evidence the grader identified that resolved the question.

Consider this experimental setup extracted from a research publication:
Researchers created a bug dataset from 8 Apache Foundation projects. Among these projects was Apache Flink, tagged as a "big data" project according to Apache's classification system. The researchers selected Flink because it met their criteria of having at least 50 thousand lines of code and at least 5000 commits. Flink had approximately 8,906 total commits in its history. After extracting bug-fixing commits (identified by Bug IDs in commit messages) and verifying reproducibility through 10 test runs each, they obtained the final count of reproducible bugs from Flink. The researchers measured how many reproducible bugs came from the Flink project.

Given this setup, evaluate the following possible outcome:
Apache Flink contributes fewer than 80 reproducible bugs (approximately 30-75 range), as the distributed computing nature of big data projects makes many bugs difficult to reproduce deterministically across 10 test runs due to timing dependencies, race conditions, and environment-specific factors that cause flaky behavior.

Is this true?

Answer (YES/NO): YES